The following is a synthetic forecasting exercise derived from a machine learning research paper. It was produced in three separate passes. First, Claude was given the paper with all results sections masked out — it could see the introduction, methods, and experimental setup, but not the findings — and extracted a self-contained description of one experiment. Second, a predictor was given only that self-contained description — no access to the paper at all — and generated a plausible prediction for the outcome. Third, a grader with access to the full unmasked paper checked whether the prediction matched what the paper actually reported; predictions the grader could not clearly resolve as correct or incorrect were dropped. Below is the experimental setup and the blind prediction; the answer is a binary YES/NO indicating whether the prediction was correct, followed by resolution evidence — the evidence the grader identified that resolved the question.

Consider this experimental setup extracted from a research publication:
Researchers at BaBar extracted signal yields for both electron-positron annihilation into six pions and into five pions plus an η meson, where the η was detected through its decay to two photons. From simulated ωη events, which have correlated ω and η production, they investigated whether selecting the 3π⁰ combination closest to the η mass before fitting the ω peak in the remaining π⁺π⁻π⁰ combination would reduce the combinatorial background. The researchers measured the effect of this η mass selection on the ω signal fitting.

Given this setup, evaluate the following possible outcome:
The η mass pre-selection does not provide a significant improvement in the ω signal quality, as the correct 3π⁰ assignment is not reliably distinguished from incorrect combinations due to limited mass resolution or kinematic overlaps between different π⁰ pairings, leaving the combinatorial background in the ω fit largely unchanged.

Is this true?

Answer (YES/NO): NO